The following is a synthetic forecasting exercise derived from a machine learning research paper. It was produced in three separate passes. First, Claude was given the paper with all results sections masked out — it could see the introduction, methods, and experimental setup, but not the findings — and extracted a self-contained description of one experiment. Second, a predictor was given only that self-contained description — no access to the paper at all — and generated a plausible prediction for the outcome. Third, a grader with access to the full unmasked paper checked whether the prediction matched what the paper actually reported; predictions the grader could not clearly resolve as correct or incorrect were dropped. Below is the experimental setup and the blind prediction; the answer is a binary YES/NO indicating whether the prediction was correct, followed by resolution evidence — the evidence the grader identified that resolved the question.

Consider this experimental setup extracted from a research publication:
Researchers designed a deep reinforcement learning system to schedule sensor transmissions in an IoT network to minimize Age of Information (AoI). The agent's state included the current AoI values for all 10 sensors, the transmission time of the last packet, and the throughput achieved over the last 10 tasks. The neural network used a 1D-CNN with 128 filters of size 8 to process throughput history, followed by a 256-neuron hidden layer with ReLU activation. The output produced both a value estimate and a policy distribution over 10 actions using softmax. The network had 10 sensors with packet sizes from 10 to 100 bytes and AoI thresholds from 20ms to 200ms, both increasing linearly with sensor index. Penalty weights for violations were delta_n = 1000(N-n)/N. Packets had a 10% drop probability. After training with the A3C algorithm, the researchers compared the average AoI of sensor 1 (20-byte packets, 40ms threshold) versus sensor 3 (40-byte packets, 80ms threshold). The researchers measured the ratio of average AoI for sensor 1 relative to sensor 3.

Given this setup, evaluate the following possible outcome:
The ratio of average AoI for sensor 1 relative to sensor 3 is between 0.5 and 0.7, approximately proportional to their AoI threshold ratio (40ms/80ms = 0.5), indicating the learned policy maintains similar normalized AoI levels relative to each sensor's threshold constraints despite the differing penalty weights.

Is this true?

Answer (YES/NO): YES